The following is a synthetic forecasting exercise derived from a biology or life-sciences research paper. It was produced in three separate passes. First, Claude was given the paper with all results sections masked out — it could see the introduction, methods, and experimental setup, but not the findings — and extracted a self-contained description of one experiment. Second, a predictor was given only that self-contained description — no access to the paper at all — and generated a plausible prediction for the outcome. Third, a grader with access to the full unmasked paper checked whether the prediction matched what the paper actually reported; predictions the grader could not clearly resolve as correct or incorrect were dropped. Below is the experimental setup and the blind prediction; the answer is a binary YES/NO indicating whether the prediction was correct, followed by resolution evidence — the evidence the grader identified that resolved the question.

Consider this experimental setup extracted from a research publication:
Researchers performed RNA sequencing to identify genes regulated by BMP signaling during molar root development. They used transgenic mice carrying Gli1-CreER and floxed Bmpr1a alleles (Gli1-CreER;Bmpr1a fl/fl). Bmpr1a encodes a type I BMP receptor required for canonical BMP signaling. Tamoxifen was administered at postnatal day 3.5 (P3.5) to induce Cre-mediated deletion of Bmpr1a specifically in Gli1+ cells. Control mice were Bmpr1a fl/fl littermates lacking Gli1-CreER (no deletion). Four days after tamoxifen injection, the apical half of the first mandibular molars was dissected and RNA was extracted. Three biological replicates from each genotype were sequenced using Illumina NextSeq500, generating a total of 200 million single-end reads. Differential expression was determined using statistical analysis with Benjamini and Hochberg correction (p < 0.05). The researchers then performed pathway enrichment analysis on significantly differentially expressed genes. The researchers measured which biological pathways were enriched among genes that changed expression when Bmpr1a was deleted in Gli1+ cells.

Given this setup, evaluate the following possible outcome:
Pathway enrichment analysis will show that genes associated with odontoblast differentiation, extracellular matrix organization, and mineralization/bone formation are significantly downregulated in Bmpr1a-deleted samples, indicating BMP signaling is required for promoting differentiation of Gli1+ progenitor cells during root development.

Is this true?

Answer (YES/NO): NO